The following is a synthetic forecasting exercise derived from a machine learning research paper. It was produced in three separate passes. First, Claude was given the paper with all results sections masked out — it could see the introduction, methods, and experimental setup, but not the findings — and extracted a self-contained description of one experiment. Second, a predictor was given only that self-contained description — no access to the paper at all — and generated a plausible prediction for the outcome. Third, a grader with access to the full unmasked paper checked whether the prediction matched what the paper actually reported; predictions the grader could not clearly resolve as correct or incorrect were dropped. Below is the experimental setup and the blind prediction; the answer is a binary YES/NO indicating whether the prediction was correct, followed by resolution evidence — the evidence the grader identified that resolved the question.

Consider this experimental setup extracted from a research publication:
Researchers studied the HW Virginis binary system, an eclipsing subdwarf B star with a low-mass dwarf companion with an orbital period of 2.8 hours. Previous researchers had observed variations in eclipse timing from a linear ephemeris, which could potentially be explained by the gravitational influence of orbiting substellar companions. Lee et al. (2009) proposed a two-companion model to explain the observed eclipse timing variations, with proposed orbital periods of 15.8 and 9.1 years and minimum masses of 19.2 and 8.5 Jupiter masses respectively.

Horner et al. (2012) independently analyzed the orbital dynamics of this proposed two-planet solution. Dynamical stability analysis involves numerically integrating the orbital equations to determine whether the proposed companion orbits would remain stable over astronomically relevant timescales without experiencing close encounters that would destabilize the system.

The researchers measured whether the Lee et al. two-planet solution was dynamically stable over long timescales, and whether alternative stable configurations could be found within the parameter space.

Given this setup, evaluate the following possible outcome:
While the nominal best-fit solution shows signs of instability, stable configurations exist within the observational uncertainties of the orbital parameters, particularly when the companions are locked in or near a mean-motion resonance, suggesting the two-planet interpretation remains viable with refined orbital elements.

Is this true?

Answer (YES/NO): NO